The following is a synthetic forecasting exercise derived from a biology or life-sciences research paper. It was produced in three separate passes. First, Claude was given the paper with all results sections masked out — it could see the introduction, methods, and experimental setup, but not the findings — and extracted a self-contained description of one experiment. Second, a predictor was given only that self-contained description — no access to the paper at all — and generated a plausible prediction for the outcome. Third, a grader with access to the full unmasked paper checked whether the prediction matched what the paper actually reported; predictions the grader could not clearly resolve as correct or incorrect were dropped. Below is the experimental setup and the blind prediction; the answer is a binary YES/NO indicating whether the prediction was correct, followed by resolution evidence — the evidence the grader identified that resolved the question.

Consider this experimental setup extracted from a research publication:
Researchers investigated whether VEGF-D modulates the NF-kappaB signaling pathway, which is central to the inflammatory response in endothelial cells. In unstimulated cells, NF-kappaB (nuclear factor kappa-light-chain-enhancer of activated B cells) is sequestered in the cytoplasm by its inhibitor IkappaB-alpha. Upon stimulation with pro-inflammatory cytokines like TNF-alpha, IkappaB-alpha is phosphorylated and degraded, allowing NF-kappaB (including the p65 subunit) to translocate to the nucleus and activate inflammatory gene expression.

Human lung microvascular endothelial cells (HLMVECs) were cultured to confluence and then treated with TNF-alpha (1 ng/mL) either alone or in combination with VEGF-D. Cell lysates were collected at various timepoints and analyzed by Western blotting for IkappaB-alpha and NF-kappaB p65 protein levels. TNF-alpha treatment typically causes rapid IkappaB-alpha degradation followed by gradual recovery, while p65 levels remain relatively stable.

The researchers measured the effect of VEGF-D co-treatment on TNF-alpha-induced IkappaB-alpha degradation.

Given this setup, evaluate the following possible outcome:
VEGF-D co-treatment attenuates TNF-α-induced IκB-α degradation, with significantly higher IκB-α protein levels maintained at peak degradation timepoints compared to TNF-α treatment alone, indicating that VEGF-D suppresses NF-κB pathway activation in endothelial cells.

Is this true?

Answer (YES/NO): YES